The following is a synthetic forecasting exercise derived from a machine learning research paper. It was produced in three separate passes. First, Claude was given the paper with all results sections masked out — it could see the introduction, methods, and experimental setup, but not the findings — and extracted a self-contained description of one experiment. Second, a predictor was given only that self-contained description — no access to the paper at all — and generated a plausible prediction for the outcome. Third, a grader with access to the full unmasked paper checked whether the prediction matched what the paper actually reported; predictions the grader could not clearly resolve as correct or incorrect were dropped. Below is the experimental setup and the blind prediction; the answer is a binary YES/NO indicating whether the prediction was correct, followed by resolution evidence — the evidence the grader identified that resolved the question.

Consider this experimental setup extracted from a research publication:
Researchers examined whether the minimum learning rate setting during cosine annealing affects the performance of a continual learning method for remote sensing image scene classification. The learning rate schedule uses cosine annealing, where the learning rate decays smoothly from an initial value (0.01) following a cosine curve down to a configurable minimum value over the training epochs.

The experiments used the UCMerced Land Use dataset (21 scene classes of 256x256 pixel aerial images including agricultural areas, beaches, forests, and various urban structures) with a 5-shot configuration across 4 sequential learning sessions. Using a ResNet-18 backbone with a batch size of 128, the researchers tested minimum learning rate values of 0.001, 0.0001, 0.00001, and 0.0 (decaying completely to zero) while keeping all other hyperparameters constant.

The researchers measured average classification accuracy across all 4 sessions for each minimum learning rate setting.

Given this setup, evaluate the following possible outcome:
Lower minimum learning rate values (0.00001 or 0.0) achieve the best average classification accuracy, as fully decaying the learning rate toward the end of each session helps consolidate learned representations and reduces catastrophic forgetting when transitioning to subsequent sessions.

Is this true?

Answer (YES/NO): NO